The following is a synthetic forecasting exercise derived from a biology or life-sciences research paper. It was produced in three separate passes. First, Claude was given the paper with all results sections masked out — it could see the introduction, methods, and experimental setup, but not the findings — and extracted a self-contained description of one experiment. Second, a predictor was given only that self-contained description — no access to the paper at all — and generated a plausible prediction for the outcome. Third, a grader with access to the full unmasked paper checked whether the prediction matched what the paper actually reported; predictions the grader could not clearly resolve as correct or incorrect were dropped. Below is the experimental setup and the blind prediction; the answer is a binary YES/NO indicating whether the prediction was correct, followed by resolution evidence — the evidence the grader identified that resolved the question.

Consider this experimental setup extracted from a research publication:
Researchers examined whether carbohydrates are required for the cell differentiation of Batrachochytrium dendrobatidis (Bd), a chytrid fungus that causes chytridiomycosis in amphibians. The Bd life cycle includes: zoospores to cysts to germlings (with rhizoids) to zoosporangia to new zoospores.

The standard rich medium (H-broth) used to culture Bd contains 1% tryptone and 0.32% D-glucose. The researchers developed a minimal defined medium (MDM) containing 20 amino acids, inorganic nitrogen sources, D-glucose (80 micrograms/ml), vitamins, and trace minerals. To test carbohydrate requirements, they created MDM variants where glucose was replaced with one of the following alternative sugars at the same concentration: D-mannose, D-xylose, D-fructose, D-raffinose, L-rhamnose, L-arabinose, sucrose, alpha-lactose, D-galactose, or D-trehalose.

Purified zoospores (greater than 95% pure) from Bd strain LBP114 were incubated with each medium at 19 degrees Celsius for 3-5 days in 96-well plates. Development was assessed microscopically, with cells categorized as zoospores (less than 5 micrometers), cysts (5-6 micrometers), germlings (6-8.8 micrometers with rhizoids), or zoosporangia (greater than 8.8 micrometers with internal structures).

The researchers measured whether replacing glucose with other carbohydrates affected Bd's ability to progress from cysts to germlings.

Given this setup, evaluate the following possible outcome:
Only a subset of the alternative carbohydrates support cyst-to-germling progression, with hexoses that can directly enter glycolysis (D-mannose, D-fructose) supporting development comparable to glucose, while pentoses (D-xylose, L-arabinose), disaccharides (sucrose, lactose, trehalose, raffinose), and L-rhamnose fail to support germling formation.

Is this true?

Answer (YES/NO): NO